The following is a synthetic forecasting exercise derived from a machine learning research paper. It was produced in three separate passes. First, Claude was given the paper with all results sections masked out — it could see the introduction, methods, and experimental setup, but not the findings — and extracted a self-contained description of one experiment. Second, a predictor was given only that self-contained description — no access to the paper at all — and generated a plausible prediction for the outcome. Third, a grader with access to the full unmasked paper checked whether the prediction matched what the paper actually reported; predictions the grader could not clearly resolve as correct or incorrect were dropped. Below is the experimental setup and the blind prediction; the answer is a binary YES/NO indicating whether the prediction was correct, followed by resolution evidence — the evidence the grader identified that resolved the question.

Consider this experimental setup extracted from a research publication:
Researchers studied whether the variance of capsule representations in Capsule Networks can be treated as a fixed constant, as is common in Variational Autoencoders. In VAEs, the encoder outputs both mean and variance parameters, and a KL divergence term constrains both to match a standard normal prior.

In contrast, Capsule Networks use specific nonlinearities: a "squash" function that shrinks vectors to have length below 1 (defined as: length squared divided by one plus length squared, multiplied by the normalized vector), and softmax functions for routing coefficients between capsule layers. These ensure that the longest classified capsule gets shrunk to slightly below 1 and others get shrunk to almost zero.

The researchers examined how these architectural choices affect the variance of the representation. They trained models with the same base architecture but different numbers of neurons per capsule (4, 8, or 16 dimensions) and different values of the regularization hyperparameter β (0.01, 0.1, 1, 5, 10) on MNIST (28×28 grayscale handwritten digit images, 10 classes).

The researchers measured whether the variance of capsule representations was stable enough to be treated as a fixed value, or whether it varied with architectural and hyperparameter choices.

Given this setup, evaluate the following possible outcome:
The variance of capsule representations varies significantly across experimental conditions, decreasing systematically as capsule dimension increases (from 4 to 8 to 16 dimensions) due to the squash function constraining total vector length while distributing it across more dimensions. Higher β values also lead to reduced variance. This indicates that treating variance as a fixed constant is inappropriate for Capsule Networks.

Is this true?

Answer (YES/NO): NO